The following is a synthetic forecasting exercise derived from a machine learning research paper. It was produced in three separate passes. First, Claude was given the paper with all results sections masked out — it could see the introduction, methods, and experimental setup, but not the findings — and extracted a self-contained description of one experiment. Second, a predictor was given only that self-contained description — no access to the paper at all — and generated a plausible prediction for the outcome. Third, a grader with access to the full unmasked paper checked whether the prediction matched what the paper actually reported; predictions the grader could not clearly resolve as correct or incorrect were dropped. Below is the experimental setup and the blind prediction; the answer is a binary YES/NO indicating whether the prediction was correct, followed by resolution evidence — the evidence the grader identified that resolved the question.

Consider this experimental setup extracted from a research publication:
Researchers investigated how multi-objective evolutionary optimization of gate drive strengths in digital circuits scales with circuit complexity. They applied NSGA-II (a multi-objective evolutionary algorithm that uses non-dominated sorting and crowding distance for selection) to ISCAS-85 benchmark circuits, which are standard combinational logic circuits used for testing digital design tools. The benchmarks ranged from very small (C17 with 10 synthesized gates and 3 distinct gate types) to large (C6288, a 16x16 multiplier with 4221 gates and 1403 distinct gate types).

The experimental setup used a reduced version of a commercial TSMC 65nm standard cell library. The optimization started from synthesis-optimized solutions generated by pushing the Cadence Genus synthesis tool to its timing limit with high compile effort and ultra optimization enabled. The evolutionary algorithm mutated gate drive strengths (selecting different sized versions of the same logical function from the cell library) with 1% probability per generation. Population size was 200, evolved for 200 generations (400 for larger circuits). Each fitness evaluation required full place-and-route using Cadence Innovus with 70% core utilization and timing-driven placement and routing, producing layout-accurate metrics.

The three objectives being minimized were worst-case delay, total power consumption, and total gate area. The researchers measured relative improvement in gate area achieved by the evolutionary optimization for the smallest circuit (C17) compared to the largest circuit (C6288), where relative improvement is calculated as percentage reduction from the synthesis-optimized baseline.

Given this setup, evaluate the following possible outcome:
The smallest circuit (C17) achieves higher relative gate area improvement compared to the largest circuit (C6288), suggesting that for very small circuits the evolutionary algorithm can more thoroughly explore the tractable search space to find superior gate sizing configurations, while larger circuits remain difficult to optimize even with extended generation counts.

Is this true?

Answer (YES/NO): YES